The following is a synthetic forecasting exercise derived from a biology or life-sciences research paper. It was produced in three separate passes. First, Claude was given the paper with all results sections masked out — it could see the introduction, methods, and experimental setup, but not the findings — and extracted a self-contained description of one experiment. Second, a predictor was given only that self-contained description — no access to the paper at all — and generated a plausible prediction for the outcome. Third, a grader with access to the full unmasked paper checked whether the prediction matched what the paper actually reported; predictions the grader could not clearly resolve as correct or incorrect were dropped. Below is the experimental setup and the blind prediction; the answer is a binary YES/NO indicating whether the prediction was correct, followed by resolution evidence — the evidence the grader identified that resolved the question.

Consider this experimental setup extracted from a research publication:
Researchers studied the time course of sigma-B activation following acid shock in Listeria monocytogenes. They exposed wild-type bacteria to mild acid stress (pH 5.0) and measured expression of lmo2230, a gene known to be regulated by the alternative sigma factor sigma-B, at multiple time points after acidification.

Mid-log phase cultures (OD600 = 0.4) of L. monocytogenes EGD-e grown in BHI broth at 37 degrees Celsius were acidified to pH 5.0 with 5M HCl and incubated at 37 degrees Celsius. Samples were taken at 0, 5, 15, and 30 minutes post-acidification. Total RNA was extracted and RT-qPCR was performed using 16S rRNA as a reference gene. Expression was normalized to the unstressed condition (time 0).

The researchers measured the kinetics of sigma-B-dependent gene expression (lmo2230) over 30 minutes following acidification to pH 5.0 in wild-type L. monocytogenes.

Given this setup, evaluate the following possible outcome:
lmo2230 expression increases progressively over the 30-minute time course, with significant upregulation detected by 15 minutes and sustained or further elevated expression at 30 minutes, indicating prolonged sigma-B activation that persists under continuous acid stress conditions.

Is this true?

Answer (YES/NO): NO